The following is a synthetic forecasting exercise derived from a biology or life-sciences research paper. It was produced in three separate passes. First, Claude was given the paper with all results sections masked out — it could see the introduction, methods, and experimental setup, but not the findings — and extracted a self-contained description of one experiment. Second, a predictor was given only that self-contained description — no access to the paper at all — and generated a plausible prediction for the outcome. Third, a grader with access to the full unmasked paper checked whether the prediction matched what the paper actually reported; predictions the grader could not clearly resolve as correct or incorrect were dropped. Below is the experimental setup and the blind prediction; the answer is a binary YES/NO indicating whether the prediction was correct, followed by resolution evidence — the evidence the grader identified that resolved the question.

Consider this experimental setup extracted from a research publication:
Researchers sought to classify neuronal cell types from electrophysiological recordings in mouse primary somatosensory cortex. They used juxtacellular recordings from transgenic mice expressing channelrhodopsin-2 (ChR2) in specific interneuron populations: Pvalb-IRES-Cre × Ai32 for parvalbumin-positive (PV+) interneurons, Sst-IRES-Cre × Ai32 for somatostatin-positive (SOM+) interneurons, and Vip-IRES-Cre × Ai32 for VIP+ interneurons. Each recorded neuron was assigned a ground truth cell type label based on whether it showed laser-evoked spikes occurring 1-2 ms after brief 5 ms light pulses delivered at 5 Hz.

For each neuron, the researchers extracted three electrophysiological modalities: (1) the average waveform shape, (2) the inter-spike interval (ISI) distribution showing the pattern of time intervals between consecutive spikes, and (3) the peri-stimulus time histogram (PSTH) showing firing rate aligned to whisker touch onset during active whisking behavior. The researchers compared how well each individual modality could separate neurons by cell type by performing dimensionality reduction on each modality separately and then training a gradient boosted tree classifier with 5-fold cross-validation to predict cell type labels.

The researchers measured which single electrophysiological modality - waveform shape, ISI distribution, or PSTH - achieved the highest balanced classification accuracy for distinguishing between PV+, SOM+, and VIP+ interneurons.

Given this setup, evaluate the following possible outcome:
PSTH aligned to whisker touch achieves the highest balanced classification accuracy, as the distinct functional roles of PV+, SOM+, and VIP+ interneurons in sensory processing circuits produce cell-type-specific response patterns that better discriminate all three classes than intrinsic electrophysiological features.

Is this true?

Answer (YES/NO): NO